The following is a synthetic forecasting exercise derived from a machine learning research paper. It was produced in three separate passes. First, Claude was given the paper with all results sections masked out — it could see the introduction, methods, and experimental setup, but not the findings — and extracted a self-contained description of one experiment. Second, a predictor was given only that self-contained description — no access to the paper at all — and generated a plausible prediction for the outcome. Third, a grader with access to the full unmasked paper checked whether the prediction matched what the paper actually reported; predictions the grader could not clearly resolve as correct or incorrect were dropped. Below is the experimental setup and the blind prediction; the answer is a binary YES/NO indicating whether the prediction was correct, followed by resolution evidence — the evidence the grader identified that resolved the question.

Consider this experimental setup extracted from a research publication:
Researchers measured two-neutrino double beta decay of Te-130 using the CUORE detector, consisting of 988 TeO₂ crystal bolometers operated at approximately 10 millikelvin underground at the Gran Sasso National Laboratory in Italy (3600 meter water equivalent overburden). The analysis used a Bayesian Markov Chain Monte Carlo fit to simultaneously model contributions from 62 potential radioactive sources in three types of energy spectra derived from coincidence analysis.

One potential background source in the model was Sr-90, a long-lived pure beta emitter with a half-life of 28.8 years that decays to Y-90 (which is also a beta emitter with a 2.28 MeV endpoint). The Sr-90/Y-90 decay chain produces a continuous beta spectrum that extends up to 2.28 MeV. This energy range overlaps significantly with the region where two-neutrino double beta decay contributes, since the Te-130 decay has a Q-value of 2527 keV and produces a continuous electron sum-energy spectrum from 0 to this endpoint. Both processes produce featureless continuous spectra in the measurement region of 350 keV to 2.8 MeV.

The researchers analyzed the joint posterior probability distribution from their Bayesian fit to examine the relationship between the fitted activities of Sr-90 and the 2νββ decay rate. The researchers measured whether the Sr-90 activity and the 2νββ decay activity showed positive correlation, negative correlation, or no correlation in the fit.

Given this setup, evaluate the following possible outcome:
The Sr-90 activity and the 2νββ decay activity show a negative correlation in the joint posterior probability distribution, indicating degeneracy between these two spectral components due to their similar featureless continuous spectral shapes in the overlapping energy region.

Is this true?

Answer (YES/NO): YES